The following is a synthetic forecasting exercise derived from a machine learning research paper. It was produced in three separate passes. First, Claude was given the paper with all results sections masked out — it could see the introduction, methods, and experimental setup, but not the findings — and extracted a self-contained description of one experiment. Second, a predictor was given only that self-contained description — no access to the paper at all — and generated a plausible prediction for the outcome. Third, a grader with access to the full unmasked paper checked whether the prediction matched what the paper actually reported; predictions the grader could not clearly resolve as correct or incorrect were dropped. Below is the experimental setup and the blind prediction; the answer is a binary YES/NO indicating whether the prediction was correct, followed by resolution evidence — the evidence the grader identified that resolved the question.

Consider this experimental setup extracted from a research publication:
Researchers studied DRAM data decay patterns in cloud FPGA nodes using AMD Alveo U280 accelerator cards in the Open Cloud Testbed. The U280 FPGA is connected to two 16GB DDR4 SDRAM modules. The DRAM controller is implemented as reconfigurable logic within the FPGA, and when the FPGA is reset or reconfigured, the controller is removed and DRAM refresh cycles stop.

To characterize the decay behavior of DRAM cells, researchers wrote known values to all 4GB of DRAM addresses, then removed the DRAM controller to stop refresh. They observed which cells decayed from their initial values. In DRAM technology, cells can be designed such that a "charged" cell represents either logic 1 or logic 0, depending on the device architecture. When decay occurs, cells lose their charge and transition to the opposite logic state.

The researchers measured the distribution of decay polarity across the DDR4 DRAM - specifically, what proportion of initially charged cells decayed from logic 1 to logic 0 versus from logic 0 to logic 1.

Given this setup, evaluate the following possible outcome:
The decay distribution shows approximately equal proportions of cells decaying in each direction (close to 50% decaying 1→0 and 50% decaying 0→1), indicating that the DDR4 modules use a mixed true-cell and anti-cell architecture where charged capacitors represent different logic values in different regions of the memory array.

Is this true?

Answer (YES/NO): YES